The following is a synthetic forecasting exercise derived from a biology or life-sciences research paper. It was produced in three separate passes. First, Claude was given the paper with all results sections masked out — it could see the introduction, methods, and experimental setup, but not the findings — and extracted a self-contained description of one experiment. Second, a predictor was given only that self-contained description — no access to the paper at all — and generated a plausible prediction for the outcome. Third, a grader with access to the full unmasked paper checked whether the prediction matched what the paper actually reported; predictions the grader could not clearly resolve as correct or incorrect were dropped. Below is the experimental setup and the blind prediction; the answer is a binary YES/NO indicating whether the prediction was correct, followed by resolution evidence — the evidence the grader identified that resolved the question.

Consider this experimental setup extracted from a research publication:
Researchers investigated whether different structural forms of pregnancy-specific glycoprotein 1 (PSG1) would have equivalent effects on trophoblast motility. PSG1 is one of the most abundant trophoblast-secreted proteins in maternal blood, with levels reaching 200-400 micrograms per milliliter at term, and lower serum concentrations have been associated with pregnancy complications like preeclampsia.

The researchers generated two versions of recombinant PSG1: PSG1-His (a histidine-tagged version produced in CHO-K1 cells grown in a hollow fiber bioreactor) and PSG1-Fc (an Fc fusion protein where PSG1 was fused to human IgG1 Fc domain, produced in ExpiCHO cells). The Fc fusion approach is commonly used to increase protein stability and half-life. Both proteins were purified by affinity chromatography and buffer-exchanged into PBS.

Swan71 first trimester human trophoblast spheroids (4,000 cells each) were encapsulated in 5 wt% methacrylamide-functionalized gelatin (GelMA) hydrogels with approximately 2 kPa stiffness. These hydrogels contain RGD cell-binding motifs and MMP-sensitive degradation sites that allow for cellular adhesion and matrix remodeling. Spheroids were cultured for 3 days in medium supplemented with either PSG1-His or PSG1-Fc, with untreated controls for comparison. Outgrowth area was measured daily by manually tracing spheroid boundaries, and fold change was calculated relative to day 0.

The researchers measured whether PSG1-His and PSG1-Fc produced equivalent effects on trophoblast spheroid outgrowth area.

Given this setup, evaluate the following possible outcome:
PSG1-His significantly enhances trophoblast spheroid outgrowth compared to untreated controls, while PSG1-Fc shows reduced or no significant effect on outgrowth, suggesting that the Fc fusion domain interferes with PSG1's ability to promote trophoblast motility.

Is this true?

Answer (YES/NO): NO